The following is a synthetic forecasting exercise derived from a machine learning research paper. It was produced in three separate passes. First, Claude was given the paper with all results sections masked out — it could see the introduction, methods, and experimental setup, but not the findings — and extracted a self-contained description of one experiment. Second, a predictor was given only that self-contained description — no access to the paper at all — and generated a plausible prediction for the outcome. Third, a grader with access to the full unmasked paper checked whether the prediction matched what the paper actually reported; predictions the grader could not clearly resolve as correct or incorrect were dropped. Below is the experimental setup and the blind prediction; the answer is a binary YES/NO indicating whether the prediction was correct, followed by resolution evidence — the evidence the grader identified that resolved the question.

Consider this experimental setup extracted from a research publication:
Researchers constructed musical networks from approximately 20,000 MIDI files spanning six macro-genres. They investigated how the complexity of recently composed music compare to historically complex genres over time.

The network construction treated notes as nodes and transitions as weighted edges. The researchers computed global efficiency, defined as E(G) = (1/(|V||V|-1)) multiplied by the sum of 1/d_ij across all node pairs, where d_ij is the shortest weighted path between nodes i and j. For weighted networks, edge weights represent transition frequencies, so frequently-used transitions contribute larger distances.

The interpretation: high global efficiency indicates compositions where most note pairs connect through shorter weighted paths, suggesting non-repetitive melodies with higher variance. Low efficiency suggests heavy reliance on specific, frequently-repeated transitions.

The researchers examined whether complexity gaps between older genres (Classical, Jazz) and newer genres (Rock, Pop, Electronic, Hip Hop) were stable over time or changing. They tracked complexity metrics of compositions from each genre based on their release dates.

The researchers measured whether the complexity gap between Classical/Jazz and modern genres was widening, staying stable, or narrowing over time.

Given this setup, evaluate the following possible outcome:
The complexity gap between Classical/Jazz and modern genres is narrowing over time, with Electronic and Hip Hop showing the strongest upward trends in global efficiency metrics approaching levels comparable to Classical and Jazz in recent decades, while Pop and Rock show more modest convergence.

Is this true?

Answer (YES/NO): NO